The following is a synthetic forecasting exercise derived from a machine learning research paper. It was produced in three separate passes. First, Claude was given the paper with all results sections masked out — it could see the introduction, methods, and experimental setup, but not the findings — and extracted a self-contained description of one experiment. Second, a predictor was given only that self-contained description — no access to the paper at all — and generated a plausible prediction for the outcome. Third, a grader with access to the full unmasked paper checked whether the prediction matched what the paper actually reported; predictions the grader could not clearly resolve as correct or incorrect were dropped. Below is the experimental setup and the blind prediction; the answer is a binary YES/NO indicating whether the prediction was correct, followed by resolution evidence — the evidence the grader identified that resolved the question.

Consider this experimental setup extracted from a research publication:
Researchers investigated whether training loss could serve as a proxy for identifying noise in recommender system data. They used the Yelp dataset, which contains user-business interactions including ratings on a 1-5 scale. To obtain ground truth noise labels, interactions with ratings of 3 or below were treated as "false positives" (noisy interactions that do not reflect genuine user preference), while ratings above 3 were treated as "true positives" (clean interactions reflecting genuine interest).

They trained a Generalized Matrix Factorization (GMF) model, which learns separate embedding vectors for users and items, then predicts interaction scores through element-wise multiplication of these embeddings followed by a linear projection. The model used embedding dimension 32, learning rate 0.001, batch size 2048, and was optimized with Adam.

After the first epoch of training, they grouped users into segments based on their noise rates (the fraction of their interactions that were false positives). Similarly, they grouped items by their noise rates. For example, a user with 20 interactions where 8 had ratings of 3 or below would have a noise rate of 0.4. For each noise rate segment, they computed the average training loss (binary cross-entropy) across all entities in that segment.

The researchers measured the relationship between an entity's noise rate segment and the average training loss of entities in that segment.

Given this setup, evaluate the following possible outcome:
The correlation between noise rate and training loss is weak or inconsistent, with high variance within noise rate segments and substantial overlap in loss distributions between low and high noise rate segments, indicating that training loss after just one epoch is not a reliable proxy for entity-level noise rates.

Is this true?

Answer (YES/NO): NO